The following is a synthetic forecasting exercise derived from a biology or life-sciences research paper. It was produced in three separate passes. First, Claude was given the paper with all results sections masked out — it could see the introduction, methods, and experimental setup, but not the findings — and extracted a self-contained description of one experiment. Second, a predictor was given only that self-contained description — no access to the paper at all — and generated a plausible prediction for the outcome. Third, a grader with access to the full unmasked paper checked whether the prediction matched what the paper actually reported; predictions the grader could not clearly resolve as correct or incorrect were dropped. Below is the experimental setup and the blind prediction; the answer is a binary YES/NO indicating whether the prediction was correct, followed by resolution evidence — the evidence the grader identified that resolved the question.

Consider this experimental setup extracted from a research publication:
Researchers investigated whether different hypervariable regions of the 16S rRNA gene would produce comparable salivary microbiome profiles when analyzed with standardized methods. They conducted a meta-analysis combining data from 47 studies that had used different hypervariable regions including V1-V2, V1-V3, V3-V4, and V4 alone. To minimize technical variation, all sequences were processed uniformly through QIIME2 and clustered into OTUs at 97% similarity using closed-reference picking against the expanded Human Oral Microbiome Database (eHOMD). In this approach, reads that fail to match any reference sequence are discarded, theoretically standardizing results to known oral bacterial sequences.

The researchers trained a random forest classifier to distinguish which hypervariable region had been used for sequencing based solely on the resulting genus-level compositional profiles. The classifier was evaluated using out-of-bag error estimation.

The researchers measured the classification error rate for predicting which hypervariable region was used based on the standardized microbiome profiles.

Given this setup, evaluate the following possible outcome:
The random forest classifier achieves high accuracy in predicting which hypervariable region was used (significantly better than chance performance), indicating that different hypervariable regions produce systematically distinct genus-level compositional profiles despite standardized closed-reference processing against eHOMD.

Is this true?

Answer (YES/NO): YES